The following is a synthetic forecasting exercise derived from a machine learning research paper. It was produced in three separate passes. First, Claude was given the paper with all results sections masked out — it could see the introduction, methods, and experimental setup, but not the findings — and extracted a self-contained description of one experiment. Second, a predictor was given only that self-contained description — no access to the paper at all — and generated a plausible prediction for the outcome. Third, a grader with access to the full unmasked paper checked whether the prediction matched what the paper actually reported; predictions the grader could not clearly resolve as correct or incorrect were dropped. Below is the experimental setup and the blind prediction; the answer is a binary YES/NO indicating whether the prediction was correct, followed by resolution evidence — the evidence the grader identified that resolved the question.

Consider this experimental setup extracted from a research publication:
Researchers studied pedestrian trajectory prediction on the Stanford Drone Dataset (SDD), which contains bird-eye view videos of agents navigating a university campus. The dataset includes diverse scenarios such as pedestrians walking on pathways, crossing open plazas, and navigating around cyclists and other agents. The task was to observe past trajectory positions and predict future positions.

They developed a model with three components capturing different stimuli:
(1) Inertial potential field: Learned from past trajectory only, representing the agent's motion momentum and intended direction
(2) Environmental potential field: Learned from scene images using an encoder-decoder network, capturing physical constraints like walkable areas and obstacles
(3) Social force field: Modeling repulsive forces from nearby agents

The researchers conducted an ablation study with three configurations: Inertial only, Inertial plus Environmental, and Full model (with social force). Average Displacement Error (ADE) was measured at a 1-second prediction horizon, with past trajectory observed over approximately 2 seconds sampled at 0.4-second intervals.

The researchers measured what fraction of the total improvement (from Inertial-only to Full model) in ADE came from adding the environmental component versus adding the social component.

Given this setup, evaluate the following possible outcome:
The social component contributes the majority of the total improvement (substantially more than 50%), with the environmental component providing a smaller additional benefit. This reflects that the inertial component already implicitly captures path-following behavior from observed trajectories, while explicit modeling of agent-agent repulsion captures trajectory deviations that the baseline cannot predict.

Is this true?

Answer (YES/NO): NO